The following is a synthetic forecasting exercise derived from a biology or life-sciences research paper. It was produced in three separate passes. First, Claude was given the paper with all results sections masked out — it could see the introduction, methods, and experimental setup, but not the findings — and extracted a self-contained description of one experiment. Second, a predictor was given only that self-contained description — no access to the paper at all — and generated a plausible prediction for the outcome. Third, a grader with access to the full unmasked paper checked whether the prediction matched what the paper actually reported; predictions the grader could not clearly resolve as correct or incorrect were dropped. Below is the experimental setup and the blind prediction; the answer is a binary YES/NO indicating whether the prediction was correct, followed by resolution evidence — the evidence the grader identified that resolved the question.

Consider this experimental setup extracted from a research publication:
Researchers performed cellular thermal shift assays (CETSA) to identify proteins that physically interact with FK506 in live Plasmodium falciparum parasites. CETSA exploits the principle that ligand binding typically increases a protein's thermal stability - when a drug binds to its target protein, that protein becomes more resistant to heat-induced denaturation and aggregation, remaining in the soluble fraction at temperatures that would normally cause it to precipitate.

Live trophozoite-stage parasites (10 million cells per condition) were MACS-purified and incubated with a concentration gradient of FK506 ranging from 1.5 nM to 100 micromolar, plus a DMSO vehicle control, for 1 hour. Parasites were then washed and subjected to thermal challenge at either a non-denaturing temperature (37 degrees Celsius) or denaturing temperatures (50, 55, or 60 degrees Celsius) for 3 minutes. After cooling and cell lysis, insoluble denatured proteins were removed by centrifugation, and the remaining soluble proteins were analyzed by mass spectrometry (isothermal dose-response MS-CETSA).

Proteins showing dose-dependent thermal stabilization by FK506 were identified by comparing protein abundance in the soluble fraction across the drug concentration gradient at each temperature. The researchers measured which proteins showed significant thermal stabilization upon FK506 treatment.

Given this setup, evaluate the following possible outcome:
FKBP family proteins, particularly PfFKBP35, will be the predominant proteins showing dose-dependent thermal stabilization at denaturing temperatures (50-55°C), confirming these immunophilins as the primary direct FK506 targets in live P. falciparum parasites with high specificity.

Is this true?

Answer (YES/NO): NO